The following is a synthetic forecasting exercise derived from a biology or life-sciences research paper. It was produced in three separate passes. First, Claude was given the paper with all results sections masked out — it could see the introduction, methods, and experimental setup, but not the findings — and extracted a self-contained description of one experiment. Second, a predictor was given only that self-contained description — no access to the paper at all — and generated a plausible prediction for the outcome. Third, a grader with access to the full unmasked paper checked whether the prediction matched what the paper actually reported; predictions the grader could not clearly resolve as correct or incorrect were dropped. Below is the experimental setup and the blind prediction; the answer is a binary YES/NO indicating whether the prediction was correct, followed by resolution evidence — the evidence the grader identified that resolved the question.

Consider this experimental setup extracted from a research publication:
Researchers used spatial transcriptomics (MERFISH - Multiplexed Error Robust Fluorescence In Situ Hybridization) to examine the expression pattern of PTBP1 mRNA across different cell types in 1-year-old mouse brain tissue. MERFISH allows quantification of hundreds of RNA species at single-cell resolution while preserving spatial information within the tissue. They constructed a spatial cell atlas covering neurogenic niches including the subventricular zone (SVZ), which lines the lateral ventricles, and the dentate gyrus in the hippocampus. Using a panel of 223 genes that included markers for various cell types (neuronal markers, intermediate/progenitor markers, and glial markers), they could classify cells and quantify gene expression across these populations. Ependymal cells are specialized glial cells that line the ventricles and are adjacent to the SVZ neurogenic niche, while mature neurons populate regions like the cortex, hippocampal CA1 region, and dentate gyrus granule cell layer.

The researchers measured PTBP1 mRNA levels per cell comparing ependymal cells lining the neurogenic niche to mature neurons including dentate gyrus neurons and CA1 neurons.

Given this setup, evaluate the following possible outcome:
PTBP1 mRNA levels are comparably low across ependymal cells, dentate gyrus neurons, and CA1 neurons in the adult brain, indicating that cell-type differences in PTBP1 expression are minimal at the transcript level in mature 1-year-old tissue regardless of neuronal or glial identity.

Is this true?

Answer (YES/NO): NO